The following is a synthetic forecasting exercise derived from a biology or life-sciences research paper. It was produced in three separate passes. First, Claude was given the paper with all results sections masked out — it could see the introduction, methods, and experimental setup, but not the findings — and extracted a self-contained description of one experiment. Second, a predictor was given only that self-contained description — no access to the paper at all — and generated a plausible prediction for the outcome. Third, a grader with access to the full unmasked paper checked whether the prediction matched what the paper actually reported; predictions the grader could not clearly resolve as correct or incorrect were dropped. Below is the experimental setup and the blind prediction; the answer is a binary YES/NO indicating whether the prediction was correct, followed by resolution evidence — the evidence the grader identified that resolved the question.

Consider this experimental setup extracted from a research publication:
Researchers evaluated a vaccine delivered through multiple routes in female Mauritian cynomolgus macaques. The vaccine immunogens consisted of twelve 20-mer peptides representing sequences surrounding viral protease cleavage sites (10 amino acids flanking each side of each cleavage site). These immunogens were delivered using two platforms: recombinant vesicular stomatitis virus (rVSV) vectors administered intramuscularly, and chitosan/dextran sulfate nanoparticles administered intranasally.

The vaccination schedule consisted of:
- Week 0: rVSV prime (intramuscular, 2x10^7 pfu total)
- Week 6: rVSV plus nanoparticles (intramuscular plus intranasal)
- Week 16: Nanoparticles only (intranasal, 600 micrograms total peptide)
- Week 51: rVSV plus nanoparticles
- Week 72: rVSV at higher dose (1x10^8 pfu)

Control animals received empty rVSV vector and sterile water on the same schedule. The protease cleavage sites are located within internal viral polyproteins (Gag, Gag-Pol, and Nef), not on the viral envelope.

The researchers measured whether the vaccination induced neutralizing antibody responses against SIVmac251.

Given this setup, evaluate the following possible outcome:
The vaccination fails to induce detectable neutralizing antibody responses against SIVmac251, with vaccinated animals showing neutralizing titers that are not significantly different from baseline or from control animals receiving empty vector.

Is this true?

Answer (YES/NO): YES